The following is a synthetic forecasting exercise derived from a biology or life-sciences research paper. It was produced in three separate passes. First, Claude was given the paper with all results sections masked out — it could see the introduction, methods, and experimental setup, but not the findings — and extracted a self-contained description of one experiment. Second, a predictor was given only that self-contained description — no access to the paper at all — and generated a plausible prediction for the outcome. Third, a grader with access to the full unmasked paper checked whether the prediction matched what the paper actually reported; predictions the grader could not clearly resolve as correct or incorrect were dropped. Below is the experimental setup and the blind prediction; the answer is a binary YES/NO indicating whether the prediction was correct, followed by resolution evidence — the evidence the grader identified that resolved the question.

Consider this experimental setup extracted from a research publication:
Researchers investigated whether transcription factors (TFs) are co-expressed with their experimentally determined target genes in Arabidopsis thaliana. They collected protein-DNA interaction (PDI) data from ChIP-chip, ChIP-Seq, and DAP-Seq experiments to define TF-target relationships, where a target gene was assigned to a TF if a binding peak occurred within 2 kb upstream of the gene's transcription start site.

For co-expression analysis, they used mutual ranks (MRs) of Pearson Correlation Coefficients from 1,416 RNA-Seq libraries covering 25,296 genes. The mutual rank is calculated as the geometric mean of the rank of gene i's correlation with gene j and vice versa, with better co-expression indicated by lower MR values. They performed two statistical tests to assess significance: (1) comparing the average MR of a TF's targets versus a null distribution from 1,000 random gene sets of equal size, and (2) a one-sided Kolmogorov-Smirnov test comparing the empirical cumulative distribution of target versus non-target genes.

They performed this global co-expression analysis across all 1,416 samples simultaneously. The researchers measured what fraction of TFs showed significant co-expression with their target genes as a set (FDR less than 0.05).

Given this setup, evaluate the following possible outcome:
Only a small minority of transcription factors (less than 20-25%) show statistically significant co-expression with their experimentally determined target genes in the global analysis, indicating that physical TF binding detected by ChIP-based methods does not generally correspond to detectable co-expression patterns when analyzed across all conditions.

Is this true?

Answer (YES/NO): NO